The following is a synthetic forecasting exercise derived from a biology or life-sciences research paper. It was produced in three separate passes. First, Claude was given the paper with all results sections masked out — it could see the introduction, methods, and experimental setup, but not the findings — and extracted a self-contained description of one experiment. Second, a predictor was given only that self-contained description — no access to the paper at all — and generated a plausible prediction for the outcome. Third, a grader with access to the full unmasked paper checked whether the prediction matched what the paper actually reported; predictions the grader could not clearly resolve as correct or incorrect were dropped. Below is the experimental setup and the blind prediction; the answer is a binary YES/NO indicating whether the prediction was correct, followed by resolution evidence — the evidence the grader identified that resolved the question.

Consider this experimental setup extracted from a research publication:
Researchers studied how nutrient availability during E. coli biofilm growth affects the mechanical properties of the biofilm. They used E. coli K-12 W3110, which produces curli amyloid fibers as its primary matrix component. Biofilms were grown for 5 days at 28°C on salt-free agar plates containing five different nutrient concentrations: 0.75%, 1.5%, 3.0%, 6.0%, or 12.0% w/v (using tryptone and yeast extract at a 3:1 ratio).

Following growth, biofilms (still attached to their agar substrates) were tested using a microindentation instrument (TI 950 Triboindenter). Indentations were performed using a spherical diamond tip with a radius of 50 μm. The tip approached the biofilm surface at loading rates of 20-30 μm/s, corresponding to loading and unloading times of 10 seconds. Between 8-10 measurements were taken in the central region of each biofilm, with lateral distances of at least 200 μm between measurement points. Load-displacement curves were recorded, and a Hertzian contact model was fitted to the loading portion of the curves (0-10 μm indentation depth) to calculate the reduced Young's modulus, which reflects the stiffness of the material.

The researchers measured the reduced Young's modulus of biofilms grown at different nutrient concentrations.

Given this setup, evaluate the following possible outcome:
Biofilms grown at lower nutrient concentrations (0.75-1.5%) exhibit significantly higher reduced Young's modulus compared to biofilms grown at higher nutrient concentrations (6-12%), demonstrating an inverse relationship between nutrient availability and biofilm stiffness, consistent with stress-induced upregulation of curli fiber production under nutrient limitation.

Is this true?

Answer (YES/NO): NO